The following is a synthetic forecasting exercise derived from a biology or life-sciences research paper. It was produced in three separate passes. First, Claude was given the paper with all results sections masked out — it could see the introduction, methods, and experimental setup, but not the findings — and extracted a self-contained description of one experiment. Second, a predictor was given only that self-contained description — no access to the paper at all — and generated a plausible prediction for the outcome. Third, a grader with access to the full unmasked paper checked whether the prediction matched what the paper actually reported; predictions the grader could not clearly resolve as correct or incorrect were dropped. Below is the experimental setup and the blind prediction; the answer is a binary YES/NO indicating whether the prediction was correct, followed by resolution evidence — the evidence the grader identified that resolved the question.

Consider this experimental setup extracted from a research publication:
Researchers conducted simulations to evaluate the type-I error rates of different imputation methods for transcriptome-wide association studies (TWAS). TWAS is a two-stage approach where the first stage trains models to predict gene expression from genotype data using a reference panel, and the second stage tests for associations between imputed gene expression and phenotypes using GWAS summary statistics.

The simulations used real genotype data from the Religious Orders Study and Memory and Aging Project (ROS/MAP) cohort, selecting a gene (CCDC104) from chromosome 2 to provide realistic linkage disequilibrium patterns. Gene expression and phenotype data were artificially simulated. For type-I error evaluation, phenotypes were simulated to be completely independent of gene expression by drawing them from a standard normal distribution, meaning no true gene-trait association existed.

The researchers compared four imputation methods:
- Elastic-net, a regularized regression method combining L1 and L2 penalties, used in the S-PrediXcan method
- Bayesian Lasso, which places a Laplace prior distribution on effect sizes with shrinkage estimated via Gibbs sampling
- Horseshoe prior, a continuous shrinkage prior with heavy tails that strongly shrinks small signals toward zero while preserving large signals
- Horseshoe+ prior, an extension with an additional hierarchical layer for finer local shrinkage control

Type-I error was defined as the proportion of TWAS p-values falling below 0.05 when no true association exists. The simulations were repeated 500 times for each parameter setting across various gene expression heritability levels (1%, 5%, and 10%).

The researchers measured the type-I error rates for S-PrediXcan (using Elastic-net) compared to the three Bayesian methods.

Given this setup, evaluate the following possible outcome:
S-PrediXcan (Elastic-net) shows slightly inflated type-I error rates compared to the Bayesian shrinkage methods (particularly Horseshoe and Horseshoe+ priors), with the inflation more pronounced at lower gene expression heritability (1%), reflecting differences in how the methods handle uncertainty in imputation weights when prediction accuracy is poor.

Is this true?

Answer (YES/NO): NO